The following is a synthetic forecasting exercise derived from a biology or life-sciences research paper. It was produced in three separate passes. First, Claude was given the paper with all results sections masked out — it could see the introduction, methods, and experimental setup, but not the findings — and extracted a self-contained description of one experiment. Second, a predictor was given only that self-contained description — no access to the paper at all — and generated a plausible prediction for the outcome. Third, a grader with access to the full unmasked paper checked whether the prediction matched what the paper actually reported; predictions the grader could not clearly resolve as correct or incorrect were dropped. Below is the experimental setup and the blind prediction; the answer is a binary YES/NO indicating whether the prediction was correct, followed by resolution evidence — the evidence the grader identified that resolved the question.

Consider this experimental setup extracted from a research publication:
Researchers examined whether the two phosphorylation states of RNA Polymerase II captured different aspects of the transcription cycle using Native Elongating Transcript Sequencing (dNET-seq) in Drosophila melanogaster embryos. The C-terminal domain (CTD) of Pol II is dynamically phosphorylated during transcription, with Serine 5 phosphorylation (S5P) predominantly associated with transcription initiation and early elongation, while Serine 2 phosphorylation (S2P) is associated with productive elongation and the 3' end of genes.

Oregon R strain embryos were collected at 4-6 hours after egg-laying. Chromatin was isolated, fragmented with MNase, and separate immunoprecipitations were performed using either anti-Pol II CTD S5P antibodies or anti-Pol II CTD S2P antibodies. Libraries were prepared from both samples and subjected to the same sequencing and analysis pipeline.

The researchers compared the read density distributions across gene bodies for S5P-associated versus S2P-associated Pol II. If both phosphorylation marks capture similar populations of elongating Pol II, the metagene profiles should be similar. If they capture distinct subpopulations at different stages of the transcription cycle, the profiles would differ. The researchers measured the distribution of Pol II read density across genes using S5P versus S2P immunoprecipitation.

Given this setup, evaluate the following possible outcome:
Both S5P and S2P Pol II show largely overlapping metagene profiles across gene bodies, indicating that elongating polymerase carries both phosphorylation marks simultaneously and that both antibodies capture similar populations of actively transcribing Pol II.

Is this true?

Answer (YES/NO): YES